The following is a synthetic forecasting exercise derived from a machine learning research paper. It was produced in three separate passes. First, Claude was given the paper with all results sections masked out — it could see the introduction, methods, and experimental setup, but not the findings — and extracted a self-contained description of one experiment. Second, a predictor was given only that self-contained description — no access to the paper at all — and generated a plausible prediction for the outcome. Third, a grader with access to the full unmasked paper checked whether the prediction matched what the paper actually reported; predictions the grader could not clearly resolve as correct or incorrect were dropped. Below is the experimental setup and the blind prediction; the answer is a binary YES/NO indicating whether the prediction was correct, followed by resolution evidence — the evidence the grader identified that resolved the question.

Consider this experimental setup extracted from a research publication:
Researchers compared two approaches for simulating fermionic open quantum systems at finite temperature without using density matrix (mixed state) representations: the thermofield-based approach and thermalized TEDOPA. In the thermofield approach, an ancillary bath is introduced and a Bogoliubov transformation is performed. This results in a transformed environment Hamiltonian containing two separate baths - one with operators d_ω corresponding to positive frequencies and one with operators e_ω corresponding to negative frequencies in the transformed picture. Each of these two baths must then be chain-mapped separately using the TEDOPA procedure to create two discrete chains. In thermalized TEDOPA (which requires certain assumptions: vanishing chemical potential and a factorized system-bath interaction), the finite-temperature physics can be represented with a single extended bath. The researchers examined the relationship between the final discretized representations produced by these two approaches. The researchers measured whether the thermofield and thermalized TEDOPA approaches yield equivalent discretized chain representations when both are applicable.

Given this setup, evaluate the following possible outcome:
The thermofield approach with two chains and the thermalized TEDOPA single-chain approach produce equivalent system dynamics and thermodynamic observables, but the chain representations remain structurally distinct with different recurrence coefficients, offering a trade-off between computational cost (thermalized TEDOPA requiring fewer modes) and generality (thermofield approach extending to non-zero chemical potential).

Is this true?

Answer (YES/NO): NO